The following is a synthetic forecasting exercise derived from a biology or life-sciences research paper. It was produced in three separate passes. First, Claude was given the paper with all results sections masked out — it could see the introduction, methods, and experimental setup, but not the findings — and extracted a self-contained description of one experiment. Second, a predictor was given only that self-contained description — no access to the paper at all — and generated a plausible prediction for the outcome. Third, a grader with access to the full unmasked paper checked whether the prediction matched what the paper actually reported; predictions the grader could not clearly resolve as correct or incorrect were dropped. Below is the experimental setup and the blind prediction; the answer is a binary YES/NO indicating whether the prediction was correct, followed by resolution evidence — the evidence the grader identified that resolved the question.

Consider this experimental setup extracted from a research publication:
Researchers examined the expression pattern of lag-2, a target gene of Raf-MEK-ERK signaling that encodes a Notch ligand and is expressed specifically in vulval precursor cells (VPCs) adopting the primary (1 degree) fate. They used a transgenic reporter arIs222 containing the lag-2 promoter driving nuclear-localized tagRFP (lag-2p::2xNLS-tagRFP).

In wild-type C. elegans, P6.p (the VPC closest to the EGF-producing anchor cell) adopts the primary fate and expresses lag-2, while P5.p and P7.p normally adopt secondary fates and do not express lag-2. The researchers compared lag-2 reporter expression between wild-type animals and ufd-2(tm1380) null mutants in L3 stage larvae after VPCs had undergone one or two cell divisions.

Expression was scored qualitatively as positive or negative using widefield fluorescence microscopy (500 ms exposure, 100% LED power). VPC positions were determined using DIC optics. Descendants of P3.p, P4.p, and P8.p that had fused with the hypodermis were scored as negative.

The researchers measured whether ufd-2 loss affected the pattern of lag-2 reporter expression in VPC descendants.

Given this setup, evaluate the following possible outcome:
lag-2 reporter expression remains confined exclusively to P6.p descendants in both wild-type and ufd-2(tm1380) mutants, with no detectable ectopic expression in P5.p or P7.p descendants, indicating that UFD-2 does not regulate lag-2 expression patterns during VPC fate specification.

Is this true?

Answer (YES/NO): NO